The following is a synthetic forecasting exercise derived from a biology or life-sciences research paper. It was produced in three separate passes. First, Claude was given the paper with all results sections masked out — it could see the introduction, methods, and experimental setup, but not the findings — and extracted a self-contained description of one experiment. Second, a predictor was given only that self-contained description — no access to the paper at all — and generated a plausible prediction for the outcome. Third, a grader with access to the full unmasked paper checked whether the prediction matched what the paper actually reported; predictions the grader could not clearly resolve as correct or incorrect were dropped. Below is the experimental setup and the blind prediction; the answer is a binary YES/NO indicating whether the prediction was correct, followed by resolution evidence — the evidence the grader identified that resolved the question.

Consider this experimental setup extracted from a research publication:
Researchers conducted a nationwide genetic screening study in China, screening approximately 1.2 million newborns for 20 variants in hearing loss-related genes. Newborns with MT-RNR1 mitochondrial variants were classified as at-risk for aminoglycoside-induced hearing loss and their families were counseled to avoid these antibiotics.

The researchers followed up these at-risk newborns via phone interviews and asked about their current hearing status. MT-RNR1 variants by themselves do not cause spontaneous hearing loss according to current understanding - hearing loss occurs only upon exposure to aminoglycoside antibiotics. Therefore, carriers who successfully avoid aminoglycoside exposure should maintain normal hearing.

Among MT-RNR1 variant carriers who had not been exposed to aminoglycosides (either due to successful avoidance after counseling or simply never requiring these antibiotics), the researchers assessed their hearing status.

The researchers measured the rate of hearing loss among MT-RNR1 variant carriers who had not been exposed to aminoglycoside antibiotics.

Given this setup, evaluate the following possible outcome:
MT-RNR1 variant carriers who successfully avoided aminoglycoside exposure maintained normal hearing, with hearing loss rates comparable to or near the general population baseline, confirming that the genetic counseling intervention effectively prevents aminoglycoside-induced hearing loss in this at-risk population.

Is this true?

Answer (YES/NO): YES